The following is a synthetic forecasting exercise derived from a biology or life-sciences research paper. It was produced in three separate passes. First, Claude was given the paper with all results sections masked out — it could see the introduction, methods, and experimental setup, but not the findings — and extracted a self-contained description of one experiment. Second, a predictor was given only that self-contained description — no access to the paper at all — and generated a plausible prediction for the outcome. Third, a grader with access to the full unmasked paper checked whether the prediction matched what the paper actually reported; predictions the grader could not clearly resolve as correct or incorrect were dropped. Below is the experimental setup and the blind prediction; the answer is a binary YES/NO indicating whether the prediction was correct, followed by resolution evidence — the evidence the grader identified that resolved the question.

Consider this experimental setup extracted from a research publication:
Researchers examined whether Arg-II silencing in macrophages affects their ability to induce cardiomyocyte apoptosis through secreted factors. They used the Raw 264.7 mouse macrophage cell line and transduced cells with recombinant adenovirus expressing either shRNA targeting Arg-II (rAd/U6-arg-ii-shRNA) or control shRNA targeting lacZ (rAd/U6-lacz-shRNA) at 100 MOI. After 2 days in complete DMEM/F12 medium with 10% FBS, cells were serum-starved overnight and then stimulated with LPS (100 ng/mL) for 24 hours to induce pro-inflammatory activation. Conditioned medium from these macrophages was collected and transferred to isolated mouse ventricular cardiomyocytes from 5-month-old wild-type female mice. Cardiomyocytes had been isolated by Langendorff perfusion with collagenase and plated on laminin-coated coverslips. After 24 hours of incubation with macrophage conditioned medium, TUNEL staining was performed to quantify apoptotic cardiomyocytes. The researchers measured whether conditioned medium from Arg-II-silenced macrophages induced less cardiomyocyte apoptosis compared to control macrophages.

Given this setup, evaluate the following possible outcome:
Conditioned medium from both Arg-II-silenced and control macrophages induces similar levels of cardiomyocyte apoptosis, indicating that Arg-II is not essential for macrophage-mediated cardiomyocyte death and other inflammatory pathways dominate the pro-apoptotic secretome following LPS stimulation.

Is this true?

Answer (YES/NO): NO